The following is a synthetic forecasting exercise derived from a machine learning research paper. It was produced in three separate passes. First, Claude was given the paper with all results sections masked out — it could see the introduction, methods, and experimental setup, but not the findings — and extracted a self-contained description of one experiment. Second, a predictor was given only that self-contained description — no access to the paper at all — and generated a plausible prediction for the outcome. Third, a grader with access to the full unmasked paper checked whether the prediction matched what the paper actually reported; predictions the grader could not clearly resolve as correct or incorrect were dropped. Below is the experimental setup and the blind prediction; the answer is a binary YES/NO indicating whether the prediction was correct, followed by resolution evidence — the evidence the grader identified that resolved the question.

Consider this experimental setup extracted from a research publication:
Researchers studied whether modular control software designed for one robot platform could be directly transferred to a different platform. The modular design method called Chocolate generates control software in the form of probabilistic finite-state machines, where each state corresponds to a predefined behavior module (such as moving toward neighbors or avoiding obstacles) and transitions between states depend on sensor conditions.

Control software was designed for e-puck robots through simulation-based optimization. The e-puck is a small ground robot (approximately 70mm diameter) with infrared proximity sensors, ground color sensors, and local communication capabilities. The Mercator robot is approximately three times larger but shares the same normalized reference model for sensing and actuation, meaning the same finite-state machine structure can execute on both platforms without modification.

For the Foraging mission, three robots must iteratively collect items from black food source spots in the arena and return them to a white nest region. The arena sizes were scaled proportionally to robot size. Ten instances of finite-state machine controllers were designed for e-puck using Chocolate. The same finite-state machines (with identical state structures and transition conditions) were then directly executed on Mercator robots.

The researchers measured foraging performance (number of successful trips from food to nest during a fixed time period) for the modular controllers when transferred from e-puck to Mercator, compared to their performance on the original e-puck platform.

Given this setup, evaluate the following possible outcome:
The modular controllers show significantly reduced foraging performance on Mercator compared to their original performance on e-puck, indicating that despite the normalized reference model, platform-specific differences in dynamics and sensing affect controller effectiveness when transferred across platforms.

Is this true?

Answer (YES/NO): YES